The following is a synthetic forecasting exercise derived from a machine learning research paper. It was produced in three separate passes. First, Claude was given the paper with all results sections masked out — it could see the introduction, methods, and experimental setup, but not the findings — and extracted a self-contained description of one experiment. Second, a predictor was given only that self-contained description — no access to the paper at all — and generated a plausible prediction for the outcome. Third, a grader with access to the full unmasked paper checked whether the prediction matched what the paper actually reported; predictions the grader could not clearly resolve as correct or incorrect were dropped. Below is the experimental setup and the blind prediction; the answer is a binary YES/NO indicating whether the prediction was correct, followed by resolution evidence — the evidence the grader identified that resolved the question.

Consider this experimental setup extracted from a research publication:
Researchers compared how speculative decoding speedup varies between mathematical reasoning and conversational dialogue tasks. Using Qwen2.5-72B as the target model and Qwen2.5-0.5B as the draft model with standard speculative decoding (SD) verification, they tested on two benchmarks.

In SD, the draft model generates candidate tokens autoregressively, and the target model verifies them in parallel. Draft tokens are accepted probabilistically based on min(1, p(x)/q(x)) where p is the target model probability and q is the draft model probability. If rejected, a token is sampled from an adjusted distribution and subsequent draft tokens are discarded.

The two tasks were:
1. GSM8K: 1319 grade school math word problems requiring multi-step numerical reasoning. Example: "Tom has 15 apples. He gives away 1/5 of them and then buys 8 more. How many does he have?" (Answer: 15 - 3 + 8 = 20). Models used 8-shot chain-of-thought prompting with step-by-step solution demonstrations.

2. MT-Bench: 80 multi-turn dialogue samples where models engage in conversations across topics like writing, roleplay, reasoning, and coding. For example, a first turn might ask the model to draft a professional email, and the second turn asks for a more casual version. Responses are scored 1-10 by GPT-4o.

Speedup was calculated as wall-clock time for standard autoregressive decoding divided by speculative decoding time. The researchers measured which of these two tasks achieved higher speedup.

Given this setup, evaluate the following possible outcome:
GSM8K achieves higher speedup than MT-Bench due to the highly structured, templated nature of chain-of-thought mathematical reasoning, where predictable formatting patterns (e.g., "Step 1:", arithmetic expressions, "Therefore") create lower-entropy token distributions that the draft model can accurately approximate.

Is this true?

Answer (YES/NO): YES